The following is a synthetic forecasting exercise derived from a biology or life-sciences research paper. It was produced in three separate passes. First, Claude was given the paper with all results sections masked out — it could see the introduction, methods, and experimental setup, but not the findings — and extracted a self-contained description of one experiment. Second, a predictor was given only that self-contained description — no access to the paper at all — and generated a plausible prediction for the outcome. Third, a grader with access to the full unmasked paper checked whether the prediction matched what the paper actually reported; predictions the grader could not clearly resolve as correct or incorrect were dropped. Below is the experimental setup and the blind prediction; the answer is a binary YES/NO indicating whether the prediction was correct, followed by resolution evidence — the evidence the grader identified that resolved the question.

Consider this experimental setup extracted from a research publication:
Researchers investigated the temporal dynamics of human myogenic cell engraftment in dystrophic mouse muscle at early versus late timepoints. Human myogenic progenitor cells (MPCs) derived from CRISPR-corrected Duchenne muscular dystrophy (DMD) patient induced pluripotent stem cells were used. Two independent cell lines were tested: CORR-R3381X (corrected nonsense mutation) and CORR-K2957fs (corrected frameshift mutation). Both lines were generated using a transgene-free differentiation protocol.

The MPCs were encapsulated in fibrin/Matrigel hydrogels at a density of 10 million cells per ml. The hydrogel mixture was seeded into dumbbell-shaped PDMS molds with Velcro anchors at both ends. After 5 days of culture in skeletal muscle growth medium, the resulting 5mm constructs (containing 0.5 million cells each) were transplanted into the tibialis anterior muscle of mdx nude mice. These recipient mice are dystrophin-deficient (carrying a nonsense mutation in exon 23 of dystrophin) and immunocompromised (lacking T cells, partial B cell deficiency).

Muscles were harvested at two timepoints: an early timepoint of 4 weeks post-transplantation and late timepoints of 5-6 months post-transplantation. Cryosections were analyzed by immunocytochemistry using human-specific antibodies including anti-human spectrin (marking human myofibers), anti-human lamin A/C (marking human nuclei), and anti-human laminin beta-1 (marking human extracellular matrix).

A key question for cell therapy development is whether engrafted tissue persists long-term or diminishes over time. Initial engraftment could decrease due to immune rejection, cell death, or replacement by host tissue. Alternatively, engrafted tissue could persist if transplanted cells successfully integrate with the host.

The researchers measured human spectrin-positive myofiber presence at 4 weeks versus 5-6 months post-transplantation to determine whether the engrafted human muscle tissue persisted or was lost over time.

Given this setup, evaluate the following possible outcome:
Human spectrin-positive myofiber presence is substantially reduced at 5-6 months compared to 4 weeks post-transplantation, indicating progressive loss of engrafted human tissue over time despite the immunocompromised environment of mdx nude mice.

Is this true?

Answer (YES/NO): NO